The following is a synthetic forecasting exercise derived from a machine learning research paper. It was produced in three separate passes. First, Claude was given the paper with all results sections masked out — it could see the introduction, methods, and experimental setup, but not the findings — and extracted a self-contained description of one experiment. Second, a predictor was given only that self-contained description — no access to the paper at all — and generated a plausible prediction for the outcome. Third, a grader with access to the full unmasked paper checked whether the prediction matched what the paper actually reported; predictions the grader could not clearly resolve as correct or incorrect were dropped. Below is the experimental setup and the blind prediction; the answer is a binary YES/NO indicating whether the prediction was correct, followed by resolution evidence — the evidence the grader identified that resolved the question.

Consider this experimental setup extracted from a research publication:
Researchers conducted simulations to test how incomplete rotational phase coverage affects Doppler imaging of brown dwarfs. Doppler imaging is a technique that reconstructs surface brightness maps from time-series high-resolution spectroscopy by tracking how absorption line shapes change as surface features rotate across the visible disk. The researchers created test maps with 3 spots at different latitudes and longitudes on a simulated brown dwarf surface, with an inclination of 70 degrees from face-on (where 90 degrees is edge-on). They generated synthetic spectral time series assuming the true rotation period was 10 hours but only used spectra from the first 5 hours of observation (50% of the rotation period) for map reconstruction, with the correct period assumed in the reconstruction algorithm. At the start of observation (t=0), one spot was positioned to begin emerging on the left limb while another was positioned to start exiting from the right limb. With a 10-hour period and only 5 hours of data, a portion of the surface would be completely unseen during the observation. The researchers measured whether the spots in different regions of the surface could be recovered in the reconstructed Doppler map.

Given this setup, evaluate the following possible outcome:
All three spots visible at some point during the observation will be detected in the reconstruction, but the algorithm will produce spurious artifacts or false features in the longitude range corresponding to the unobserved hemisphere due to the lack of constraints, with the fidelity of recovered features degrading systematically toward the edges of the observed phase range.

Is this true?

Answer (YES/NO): NO